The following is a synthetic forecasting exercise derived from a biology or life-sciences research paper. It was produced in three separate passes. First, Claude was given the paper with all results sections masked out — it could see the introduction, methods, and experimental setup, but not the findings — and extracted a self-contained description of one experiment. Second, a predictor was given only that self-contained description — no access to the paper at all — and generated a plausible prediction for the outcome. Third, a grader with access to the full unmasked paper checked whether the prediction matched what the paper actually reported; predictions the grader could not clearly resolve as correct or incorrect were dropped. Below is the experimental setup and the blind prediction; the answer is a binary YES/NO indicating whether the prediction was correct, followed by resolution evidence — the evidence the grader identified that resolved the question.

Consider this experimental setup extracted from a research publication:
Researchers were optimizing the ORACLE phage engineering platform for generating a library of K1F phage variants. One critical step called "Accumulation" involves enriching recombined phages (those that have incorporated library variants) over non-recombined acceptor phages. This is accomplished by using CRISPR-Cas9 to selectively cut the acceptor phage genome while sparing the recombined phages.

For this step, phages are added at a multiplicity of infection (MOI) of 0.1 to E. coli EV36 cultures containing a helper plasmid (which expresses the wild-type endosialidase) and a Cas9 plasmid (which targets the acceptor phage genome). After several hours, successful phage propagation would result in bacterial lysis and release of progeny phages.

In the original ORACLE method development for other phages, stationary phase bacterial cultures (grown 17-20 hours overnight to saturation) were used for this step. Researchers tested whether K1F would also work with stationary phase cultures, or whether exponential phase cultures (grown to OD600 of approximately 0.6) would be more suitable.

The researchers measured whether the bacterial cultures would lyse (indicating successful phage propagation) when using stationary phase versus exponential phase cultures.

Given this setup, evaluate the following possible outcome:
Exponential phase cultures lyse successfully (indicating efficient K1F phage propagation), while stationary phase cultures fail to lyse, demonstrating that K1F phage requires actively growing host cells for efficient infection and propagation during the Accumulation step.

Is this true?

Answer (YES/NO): YES